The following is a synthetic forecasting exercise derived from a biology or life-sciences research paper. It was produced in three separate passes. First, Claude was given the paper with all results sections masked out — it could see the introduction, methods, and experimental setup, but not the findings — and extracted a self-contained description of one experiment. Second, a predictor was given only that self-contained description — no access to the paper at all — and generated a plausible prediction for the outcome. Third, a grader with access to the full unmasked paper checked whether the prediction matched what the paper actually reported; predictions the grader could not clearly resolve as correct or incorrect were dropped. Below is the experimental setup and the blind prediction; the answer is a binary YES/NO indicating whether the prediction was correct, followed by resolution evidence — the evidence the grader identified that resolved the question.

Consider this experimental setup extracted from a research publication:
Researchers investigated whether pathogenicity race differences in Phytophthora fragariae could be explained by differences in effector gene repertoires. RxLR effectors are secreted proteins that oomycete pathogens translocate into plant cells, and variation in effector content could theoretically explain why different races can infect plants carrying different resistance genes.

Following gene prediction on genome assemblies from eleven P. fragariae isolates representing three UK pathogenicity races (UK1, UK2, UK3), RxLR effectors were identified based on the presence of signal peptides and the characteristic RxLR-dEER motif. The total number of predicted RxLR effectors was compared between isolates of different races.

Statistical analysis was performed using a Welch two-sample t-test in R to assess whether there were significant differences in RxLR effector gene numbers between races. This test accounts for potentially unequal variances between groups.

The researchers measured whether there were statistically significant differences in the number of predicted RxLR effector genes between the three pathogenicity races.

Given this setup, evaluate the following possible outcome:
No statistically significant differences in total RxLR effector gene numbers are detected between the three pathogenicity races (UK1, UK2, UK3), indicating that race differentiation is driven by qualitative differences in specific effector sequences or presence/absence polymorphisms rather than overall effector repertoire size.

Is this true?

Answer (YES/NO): NO